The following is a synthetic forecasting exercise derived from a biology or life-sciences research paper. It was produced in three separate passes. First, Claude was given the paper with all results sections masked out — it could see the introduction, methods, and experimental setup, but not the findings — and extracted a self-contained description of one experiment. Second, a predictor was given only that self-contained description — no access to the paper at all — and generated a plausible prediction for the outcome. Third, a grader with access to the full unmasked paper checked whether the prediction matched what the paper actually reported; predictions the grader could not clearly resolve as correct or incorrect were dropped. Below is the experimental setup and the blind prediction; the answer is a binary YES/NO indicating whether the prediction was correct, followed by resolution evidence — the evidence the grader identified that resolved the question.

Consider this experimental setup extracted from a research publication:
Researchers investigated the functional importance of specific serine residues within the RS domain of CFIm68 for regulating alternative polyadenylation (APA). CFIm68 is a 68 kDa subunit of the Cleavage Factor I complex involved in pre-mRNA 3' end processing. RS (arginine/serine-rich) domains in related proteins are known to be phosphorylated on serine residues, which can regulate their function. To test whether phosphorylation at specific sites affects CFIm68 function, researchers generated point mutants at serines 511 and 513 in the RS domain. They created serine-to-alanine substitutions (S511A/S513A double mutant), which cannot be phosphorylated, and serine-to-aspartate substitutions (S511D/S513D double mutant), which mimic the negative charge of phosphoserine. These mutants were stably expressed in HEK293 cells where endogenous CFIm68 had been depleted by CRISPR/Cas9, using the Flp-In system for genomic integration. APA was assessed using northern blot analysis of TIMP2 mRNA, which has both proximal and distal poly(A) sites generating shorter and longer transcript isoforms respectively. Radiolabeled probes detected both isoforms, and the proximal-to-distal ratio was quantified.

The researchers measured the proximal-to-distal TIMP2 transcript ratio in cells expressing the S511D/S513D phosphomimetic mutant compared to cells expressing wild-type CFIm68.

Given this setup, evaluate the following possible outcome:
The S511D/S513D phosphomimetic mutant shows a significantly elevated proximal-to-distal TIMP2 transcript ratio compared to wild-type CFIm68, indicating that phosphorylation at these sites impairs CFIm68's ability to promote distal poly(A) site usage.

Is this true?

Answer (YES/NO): NO